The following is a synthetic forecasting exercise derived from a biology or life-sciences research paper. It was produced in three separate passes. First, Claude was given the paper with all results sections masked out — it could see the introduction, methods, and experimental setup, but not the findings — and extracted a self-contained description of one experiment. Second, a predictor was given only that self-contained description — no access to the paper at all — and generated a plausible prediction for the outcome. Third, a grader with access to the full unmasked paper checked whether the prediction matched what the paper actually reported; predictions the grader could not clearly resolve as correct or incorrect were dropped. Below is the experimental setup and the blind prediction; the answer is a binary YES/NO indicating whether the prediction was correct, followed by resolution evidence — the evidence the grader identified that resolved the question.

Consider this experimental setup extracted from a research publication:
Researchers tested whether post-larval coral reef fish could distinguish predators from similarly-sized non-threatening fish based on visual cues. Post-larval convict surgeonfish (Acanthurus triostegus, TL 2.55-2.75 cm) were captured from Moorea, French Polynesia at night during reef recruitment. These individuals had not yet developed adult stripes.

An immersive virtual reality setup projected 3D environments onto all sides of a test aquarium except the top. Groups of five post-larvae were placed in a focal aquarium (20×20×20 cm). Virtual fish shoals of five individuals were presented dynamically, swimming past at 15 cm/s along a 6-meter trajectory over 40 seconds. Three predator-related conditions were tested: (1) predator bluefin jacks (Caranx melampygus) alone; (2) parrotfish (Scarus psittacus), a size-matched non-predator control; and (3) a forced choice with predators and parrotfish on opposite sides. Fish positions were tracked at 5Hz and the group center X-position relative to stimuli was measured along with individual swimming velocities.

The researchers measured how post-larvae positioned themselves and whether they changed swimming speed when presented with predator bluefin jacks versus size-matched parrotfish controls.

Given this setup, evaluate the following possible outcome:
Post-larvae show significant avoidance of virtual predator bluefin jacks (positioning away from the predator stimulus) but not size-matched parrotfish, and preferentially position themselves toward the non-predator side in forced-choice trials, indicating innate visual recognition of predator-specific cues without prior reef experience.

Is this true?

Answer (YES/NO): NO